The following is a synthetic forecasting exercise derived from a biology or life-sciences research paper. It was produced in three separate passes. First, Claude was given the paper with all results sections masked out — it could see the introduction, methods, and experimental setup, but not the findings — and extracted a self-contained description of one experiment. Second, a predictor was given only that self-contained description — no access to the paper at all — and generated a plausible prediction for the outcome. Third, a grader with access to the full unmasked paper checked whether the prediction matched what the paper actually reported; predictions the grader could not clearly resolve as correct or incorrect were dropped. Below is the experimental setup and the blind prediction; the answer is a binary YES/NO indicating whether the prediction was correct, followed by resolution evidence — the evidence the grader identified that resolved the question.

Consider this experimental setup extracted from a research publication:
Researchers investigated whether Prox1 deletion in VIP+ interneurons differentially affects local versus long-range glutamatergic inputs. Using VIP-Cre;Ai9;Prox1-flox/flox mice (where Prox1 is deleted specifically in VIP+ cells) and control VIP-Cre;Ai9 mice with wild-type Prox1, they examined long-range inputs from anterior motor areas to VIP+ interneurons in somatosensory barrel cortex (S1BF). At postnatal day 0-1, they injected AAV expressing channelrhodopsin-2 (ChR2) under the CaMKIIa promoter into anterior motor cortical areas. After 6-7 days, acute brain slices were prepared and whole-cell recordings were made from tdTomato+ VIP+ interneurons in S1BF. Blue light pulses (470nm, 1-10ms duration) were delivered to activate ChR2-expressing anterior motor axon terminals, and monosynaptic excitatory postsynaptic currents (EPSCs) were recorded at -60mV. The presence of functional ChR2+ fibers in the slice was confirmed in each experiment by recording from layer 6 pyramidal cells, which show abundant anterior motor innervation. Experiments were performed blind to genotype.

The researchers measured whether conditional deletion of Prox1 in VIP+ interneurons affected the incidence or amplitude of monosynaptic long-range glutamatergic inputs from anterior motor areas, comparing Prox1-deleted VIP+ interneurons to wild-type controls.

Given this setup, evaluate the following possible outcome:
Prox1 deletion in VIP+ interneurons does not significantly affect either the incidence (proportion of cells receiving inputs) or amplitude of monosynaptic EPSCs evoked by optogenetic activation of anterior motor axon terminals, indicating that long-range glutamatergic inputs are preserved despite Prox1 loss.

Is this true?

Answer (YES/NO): YES